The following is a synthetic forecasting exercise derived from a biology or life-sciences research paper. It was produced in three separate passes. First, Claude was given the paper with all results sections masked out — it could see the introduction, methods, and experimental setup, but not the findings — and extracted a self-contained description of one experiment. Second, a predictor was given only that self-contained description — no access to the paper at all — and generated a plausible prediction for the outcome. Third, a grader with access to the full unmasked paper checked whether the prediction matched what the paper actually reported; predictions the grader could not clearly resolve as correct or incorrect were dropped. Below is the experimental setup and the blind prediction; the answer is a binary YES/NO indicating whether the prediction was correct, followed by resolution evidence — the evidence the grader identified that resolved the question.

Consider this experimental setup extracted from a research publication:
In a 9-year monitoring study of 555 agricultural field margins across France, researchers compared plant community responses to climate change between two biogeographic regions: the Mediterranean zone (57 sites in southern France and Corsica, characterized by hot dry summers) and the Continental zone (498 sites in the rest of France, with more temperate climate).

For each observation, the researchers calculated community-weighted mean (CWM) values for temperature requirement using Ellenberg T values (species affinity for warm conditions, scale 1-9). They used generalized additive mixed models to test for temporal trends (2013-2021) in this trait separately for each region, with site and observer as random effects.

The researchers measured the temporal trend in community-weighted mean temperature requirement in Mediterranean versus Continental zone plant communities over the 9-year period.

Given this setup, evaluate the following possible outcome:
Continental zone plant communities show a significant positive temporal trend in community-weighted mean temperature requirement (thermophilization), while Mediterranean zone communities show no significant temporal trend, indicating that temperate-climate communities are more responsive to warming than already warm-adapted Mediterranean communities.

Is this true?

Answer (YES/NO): NO